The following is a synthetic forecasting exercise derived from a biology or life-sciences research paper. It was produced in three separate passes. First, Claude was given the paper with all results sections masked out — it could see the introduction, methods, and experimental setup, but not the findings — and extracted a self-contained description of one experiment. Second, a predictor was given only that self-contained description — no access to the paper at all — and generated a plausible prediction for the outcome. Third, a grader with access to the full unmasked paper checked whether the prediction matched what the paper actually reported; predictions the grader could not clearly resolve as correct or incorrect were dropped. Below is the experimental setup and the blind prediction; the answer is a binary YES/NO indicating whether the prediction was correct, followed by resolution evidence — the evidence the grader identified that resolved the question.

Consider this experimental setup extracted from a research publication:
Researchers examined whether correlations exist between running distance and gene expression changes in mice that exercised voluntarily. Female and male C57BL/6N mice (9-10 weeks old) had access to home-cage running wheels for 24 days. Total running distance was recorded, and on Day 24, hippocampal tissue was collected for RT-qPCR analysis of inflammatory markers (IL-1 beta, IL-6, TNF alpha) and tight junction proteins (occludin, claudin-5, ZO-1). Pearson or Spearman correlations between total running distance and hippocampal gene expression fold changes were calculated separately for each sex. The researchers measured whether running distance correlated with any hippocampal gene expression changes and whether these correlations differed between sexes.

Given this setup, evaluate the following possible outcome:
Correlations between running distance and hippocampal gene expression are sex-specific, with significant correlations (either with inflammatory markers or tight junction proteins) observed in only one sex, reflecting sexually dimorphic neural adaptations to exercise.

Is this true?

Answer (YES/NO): NO